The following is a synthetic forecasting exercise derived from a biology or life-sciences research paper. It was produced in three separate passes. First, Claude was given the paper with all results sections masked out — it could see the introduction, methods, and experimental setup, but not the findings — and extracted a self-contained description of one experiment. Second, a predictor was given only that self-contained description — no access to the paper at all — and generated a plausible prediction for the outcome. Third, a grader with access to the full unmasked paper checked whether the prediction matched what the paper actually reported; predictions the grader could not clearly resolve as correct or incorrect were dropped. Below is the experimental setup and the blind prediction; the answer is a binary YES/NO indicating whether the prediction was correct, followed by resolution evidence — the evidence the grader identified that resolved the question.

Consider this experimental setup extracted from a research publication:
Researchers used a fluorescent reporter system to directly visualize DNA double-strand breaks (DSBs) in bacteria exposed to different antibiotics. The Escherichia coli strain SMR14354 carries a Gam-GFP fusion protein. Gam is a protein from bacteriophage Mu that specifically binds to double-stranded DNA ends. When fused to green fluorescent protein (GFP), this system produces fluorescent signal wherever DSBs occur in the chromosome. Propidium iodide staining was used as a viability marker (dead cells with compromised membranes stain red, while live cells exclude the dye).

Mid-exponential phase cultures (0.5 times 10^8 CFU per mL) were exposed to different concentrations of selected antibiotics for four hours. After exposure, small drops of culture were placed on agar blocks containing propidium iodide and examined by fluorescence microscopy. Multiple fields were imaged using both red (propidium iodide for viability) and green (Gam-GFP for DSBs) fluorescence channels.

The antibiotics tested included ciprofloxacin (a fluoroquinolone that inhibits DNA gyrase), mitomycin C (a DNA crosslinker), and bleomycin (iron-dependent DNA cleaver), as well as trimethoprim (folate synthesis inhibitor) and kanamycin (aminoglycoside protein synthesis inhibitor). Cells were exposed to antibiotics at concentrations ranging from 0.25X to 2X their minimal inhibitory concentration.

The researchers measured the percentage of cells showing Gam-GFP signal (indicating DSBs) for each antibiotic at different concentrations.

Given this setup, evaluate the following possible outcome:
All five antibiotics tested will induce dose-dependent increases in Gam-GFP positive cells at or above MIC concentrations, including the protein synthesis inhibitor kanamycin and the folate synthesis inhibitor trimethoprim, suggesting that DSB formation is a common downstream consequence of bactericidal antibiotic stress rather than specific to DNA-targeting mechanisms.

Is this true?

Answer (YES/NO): NO